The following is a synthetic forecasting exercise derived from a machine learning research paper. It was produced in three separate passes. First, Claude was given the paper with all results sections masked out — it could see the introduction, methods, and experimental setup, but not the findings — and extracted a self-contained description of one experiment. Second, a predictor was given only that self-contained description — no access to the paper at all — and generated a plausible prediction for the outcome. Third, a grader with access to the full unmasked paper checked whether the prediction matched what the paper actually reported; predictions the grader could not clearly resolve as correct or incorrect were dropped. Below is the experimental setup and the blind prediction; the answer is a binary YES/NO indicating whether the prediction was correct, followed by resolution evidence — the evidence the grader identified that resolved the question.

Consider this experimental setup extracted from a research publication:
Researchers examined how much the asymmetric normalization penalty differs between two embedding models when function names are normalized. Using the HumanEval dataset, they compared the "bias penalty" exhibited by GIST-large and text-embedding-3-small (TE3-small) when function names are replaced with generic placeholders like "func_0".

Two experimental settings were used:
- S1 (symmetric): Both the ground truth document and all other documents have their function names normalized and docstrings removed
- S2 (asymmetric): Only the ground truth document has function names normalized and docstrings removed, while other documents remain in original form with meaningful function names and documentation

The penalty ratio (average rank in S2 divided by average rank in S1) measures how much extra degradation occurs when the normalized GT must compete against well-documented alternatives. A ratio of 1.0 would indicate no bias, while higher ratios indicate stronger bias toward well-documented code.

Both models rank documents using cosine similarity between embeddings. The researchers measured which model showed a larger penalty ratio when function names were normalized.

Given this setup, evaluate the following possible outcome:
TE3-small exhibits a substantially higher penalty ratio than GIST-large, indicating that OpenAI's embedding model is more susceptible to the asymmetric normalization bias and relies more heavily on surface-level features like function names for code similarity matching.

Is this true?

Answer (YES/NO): NO